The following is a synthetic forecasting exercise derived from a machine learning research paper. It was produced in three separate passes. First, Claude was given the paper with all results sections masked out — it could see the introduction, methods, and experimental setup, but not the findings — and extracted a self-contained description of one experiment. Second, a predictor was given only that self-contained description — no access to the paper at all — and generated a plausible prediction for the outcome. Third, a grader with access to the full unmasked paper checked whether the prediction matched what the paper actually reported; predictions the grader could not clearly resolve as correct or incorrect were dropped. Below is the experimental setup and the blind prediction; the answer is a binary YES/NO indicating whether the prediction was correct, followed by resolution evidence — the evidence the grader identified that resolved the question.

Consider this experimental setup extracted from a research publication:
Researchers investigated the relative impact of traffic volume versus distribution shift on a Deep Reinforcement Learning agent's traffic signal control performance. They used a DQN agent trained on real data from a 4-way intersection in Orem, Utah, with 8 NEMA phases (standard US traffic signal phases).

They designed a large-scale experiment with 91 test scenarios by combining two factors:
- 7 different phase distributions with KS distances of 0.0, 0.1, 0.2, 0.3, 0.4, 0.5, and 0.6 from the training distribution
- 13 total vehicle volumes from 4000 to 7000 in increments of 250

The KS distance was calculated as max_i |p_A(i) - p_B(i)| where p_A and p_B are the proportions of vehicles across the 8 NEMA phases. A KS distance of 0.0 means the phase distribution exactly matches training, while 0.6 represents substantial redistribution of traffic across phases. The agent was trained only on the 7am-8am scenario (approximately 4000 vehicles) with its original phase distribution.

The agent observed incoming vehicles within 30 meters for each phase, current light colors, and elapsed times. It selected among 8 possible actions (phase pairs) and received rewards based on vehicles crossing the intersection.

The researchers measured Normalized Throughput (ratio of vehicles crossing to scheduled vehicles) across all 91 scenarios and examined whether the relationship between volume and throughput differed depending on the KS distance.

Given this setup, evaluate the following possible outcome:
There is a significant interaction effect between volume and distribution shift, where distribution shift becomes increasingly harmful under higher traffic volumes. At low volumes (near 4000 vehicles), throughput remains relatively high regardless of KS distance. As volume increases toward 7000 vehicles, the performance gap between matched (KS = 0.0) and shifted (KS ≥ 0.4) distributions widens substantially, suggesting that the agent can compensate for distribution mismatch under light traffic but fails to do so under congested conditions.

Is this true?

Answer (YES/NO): NO